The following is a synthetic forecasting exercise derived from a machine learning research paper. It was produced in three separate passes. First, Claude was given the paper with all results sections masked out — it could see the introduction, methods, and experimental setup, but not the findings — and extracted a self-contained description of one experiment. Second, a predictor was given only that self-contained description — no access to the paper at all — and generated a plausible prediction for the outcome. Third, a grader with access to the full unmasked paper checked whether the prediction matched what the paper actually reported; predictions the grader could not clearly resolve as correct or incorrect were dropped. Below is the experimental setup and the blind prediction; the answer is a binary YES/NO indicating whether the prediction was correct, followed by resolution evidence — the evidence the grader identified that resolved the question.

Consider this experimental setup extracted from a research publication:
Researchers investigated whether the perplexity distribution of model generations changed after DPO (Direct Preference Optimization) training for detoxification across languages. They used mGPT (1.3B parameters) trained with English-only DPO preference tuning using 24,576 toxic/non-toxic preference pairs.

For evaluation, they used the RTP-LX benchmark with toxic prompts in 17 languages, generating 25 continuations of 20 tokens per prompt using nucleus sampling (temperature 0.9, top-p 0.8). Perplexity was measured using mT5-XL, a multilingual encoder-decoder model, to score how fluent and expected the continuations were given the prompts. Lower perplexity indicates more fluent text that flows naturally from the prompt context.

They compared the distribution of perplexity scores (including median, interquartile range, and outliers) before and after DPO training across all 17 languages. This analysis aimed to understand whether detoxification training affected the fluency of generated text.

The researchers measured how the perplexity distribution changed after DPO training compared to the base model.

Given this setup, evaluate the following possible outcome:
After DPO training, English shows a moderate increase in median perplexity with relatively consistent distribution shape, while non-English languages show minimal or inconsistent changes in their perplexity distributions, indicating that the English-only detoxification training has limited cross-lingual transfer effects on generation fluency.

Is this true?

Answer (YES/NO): NO